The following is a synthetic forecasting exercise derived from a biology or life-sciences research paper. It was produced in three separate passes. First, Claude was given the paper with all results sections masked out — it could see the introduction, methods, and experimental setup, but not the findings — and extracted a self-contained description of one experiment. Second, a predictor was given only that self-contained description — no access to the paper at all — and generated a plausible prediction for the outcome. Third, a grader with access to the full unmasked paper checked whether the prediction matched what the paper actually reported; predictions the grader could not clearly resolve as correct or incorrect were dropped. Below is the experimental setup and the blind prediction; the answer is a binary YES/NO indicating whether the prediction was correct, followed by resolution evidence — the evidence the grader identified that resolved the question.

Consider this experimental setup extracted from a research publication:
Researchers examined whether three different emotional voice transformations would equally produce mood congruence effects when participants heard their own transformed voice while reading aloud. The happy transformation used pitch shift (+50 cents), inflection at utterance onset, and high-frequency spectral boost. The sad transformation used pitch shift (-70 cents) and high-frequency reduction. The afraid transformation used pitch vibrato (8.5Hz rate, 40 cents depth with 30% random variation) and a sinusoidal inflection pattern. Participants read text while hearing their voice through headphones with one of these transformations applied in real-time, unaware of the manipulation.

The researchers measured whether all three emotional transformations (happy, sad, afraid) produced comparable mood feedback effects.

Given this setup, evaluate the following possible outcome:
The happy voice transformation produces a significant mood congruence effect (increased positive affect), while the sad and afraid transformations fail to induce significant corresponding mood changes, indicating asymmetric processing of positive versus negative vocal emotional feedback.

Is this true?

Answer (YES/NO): NO